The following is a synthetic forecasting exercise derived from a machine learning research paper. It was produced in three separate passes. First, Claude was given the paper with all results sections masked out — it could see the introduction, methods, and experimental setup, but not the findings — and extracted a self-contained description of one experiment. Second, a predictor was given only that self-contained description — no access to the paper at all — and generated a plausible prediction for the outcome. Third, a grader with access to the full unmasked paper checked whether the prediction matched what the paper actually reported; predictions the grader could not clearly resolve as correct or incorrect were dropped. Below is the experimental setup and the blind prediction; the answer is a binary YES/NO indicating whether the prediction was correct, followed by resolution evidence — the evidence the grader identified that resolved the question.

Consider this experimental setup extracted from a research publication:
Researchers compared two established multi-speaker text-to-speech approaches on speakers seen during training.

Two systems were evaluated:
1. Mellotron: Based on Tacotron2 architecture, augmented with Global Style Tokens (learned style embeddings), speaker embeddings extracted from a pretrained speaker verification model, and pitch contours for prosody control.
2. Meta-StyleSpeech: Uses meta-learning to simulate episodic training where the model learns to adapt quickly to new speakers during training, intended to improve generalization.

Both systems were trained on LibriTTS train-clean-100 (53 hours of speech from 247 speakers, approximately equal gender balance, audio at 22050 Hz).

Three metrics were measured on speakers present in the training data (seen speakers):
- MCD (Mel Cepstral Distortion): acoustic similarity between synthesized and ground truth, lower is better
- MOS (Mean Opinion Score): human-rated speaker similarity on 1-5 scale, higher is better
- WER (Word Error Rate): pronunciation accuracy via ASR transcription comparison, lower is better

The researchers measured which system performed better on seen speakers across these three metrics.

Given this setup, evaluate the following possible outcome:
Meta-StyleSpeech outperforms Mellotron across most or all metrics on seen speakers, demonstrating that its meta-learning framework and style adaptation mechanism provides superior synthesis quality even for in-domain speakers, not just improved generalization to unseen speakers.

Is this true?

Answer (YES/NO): YES